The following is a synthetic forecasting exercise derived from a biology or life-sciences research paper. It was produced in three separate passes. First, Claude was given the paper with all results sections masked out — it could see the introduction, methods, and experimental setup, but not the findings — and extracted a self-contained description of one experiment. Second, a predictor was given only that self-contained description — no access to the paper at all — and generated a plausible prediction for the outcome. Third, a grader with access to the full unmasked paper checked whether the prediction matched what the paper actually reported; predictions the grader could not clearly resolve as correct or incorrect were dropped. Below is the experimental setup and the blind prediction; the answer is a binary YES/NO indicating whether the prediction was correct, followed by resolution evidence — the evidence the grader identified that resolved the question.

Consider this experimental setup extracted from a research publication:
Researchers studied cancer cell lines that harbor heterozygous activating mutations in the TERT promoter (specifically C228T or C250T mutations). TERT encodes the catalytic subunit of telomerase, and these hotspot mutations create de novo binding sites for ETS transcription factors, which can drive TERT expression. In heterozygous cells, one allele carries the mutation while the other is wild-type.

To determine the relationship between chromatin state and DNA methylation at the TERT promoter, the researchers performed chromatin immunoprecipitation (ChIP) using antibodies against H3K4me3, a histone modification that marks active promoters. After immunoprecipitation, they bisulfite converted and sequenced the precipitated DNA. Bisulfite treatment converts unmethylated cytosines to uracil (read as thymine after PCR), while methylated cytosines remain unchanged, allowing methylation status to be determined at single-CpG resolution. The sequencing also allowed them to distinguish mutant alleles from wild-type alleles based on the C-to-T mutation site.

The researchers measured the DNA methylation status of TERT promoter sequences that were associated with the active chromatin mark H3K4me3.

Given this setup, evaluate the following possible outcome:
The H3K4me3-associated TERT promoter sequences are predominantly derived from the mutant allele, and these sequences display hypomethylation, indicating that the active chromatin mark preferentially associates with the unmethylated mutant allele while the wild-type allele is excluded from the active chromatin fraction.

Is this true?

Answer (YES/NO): YES